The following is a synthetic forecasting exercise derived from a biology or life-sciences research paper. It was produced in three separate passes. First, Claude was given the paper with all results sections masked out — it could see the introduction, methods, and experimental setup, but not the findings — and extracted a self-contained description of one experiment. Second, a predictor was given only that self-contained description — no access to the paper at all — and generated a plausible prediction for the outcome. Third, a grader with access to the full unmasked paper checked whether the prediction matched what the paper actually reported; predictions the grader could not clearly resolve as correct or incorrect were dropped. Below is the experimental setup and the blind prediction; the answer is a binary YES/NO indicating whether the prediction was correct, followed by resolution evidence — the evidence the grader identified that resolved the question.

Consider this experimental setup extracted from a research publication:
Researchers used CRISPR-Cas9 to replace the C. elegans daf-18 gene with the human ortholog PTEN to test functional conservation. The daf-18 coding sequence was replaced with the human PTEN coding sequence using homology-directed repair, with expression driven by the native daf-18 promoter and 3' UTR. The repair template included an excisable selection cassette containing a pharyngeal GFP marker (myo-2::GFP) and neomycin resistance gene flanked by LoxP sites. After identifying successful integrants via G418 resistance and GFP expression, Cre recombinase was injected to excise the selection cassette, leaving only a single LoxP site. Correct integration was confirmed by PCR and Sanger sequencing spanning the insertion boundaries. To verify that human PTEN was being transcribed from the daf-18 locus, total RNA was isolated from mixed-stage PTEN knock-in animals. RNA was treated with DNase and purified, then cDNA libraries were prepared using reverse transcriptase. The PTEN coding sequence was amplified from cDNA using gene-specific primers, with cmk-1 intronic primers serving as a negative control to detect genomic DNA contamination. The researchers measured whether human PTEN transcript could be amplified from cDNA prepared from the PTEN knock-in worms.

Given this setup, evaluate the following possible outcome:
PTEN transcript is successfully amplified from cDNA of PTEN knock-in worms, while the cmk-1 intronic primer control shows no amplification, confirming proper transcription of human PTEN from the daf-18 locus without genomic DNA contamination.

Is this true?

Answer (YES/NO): YES